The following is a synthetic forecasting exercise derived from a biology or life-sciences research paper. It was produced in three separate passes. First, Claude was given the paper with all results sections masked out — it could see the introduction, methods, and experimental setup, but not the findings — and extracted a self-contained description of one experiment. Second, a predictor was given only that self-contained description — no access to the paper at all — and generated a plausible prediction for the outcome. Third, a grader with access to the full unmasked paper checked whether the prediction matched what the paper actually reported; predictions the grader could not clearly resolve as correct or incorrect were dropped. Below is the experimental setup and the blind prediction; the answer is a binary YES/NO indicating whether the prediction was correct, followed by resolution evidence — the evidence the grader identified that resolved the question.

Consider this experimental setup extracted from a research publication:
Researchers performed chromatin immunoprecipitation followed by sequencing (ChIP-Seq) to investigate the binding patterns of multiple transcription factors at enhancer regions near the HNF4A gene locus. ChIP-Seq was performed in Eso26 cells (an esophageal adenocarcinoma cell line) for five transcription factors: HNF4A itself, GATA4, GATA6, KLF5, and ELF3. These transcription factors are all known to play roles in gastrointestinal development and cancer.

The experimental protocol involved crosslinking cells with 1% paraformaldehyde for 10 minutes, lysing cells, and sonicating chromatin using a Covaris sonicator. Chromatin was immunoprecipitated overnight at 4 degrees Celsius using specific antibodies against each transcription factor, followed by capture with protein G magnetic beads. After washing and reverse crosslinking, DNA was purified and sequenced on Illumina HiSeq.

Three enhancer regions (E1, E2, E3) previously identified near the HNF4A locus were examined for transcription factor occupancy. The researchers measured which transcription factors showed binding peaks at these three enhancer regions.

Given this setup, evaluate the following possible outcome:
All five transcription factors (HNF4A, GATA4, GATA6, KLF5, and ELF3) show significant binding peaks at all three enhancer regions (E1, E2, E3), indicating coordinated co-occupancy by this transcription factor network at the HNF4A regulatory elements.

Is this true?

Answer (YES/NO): NO